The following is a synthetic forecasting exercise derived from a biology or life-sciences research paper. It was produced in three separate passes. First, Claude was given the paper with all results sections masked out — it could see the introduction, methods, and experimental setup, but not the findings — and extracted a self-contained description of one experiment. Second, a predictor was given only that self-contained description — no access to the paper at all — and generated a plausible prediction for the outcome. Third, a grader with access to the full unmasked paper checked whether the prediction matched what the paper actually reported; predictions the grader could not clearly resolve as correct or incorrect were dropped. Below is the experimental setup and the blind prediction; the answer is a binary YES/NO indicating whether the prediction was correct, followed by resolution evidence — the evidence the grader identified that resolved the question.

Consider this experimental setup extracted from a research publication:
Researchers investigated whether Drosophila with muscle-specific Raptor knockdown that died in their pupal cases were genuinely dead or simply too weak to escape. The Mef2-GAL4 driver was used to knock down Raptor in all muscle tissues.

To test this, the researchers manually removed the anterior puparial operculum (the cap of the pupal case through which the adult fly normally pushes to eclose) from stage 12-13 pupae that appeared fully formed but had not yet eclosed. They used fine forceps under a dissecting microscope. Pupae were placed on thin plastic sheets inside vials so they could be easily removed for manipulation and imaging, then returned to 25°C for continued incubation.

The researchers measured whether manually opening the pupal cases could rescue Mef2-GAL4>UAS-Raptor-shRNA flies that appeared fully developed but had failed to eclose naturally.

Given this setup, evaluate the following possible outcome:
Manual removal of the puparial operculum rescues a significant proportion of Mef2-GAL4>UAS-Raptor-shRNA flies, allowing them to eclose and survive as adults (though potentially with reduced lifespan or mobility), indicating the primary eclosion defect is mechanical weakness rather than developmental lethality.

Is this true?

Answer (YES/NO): YES